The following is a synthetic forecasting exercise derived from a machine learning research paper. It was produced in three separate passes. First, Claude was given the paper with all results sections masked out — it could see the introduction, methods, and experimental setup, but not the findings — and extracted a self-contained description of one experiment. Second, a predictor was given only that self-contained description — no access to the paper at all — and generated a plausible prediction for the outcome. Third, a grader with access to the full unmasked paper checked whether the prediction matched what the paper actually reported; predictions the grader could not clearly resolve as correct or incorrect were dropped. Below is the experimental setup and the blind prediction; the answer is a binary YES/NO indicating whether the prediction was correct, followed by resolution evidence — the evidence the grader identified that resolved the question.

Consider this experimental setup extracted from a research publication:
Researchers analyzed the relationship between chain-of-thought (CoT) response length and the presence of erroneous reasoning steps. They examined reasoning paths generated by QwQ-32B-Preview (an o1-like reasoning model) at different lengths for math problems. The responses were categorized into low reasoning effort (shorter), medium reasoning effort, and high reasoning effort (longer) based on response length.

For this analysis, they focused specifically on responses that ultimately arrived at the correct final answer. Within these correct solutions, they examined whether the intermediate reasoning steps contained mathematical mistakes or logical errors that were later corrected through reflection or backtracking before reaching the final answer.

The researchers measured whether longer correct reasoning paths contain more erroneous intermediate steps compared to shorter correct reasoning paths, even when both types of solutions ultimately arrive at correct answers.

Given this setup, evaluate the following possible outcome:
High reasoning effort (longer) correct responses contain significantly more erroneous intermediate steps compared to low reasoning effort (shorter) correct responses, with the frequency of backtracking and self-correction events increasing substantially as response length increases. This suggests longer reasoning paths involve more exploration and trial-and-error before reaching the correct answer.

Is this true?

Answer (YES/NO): YES